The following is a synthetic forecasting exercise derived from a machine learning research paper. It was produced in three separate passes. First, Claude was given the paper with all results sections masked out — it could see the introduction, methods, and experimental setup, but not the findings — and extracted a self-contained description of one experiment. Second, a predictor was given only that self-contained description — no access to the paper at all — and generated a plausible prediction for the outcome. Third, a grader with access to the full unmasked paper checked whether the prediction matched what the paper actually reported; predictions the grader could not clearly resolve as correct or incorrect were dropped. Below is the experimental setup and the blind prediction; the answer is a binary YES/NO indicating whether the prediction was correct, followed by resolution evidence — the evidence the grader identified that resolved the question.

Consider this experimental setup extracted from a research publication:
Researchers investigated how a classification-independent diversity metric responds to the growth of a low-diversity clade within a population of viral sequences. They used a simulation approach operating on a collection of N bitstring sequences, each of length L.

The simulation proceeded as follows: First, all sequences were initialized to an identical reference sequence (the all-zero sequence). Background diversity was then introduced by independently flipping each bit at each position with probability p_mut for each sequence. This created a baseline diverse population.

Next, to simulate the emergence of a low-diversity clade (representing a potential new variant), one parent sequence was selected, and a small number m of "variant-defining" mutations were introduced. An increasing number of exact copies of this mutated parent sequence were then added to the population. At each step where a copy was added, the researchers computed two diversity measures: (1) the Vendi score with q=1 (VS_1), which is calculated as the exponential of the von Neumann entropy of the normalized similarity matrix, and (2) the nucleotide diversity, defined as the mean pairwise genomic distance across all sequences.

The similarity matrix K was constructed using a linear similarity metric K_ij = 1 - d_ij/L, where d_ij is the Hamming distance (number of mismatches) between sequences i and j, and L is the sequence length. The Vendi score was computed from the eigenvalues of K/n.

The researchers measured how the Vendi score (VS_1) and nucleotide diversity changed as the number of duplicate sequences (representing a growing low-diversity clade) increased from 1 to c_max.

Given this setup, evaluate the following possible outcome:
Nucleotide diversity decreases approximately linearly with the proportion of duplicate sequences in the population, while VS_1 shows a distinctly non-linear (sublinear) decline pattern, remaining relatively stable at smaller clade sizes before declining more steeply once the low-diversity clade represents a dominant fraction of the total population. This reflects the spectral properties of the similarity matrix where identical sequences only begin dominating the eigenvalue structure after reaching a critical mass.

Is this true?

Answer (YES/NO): NO